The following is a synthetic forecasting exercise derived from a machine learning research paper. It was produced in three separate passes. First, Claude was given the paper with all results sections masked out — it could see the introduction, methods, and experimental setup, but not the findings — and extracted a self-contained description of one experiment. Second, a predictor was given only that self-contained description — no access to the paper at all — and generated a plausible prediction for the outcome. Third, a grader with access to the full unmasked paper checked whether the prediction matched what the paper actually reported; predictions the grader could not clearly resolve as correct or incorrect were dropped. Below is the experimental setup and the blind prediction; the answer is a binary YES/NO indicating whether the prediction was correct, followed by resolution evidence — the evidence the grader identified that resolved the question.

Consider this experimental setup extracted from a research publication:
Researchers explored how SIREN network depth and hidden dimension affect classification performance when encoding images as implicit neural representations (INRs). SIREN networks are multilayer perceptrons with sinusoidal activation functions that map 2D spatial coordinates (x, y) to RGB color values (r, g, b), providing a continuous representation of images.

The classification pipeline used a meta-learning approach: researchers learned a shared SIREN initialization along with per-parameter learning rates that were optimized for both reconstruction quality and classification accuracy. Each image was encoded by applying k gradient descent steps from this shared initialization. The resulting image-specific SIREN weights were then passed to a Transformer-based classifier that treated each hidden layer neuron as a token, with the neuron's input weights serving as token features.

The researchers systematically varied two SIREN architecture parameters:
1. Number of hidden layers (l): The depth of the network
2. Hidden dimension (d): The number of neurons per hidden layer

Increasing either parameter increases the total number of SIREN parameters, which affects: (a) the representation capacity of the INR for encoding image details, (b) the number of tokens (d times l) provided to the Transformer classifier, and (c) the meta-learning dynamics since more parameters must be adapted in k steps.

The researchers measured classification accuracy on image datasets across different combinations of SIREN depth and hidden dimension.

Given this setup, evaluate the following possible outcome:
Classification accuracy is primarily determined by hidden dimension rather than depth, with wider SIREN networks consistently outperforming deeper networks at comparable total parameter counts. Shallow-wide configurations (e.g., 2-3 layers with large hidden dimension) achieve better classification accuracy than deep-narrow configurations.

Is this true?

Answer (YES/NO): NO